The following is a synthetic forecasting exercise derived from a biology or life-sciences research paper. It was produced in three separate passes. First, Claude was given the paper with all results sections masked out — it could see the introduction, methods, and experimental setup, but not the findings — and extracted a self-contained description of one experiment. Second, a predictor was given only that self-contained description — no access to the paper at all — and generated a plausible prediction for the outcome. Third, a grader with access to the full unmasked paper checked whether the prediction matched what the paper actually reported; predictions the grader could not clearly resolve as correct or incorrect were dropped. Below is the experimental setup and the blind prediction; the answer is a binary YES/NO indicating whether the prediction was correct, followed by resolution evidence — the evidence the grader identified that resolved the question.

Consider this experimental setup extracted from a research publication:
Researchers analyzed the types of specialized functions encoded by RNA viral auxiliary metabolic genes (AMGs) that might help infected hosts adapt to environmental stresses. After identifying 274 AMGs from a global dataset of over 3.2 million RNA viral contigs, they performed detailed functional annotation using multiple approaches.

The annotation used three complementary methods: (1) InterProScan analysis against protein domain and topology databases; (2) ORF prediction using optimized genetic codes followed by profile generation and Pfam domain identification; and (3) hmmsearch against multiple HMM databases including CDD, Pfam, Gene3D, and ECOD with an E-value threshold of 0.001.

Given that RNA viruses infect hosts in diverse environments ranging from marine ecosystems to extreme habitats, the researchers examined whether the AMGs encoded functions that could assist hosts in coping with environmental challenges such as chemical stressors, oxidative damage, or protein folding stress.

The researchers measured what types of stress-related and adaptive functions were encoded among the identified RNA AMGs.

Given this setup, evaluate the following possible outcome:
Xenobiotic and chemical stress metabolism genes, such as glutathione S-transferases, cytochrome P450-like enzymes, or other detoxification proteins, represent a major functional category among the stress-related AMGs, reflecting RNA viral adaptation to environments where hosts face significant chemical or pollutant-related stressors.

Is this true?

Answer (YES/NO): NO